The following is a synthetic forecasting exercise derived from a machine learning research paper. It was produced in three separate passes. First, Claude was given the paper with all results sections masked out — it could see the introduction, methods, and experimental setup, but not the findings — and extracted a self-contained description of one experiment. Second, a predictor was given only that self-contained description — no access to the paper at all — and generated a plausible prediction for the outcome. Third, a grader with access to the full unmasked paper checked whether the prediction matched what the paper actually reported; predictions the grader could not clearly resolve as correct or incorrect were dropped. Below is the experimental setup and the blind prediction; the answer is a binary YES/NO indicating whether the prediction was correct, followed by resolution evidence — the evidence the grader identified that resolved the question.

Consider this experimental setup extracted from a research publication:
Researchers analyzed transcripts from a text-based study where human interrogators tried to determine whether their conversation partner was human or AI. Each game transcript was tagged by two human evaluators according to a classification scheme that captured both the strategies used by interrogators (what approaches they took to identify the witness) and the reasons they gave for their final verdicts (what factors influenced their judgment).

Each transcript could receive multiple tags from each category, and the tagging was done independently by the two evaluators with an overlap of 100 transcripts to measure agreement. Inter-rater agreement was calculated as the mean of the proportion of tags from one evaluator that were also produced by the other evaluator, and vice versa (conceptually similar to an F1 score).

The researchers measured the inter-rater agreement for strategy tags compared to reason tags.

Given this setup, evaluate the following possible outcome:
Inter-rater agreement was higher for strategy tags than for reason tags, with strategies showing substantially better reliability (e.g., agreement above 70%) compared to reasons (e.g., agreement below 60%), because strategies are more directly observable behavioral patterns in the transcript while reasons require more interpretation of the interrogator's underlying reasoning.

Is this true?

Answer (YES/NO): NO